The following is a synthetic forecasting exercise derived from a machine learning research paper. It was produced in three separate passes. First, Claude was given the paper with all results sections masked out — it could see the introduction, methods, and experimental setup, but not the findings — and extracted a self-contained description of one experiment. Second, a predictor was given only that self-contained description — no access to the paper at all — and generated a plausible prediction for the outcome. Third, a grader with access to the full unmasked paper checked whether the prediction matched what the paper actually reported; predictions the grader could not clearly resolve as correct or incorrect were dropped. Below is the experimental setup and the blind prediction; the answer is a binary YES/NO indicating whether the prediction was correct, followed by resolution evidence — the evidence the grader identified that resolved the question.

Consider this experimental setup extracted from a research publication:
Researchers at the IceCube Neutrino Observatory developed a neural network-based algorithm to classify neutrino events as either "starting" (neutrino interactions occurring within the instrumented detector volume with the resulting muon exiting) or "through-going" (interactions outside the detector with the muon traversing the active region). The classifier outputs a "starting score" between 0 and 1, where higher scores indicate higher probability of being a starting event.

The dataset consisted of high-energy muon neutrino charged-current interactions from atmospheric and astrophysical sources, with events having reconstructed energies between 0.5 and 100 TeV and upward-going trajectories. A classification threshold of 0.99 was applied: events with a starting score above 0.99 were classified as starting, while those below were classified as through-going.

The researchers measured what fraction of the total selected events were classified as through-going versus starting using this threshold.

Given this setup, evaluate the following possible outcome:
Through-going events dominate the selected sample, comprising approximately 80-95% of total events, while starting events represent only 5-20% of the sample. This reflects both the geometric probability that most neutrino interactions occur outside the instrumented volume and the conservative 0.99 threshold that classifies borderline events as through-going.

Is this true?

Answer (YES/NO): NO